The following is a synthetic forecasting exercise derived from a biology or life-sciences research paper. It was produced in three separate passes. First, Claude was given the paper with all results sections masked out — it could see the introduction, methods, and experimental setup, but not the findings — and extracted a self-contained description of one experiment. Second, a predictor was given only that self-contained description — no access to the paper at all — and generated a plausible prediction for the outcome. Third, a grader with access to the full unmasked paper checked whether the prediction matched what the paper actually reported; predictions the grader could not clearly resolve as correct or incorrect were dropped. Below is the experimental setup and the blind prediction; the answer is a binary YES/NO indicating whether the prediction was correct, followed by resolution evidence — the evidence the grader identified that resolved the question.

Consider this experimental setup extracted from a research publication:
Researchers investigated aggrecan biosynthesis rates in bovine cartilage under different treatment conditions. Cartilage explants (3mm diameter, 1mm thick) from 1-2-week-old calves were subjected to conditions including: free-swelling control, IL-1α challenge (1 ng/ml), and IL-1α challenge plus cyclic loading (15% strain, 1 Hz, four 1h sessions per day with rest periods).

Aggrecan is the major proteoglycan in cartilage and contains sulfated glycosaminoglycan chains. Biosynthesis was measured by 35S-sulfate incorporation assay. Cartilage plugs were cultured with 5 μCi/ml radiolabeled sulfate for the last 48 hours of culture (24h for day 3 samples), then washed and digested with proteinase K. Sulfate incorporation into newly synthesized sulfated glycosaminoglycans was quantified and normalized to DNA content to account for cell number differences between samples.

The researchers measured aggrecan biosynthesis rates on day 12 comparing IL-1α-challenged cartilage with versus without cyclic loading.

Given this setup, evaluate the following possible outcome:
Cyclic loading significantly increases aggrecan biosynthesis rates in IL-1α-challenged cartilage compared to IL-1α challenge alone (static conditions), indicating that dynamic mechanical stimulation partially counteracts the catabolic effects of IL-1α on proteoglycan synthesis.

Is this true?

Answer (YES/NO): YES